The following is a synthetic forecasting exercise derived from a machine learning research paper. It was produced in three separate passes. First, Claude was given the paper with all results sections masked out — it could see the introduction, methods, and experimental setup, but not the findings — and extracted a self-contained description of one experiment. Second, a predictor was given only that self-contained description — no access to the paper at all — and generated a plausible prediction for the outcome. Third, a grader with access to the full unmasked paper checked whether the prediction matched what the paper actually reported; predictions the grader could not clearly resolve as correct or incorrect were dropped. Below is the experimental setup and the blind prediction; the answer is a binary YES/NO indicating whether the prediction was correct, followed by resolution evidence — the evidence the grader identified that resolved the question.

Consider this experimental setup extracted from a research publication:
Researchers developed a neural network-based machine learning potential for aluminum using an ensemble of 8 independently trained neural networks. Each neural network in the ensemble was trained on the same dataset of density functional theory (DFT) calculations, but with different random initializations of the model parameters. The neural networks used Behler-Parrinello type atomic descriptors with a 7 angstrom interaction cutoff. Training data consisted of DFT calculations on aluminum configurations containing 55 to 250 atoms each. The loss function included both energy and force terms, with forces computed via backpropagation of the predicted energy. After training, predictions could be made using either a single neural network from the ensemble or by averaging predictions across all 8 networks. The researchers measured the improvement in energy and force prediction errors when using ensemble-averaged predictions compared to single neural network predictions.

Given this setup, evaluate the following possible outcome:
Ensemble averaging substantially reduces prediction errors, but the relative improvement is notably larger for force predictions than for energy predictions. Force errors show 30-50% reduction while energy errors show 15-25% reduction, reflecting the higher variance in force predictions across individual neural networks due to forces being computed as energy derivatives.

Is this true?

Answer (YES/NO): YES